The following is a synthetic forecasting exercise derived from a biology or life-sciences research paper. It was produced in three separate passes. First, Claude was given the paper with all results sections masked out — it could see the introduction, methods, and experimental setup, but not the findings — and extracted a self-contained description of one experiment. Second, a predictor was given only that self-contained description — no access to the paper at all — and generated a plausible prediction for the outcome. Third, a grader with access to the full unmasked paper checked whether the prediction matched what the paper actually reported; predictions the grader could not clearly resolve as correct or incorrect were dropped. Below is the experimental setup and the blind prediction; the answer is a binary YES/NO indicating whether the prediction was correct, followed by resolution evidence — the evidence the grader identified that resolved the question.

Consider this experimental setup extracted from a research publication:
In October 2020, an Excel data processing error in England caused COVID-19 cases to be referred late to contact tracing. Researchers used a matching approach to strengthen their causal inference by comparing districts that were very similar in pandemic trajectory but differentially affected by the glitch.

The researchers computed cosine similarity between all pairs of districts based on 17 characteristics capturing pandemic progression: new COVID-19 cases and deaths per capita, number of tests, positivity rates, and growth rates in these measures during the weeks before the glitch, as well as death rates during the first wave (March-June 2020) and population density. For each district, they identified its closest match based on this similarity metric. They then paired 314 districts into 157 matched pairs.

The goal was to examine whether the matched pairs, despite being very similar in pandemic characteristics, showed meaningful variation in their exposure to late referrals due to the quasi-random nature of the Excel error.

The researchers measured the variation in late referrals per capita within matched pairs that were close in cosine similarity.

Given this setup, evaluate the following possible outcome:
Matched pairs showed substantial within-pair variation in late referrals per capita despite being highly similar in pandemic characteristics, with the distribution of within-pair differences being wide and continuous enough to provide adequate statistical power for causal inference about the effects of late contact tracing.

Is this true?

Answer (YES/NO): YES